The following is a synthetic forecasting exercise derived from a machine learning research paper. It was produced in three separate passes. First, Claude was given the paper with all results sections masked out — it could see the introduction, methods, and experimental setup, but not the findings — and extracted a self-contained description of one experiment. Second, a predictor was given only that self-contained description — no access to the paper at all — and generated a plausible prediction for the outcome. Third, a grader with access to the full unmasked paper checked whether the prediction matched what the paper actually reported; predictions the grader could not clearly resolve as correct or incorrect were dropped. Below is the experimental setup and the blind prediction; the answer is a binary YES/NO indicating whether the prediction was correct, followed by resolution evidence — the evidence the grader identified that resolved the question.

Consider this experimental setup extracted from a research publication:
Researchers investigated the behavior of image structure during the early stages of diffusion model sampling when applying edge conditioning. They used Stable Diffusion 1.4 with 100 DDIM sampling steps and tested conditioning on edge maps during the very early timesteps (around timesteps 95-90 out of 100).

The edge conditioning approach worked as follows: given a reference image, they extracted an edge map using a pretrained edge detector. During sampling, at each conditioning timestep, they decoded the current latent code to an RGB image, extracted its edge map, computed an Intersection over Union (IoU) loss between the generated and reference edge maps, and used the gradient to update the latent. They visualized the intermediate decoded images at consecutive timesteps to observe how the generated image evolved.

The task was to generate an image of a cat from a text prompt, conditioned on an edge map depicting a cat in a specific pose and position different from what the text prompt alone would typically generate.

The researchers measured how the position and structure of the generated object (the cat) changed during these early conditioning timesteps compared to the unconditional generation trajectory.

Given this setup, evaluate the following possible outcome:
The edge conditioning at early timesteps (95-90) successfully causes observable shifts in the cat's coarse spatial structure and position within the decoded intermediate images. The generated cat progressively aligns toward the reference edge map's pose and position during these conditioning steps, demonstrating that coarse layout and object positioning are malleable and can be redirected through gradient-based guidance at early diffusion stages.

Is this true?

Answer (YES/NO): NO